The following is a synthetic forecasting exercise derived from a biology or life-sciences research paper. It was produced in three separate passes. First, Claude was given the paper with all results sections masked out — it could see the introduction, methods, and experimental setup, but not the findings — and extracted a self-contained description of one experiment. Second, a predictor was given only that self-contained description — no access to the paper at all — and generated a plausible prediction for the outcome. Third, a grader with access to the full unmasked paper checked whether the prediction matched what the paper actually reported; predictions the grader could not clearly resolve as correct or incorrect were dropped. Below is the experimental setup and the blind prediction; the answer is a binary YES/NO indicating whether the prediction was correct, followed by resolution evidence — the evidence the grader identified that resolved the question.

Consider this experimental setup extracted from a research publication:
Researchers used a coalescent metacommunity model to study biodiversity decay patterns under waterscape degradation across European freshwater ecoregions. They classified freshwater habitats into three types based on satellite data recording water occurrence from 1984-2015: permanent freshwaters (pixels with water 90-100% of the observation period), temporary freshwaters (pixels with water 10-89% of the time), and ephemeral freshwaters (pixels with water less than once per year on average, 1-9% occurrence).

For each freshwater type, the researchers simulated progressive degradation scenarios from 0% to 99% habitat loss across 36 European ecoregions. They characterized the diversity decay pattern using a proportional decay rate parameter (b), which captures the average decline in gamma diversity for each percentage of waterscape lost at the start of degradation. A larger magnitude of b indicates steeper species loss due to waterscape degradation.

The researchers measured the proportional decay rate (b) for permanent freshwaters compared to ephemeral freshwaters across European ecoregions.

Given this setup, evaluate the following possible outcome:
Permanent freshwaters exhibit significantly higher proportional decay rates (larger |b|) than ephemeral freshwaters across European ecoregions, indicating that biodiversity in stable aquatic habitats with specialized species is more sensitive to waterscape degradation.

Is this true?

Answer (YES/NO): YES